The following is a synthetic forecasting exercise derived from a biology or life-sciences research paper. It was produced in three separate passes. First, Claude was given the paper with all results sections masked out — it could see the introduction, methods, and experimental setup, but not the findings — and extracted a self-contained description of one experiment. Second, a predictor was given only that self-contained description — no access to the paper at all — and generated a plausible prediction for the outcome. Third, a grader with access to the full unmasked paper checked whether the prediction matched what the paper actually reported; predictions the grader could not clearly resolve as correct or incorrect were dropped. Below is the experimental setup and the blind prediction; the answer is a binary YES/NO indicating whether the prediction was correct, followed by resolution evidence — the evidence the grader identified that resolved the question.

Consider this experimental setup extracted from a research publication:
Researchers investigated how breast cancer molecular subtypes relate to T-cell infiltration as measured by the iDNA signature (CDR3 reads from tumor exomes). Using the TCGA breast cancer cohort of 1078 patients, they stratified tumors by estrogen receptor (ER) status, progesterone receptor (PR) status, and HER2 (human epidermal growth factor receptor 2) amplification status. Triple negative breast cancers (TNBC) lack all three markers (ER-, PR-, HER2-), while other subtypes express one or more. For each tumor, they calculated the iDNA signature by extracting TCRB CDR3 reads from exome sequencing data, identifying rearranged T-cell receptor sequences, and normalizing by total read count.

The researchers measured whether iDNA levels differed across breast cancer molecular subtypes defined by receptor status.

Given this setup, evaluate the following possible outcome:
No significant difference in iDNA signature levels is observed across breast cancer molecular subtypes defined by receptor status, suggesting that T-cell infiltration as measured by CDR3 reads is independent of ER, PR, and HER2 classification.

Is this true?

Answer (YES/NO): YES